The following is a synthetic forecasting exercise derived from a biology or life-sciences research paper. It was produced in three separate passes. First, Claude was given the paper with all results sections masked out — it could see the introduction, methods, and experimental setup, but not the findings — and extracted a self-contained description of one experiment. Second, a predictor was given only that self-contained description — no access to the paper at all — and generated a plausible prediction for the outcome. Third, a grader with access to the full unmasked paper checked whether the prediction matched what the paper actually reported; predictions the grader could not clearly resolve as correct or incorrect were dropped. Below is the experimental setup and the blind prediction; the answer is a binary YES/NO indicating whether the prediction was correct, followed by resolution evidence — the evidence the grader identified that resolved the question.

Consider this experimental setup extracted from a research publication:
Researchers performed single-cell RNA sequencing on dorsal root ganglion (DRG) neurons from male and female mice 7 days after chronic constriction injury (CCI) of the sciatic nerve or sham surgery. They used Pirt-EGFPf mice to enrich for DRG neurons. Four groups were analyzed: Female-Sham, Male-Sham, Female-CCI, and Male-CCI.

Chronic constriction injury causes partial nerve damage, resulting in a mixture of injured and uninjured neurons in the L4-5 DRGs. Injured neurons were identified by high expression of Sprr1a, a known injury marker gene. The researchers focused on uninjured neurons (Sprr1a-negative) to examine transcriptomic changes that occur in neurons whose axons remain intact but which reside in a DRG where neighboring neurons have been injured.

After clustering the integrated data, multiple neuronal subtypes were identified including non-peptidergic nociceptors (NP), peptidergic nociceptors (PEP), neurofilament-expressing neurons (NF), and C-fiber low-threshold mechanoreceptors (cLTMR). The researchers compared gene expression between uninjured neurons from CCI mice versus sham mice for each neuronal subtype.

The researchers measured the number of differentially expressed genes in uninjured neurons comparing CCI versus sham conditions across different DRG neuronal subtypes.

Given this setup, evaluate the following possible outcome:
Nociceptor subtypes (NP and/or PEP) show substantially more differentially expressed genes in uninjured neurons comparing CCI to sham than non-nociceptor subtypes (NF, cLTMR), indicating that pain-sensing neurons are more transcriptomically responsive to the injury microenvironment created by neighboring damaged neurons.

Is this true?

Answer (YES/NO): NO